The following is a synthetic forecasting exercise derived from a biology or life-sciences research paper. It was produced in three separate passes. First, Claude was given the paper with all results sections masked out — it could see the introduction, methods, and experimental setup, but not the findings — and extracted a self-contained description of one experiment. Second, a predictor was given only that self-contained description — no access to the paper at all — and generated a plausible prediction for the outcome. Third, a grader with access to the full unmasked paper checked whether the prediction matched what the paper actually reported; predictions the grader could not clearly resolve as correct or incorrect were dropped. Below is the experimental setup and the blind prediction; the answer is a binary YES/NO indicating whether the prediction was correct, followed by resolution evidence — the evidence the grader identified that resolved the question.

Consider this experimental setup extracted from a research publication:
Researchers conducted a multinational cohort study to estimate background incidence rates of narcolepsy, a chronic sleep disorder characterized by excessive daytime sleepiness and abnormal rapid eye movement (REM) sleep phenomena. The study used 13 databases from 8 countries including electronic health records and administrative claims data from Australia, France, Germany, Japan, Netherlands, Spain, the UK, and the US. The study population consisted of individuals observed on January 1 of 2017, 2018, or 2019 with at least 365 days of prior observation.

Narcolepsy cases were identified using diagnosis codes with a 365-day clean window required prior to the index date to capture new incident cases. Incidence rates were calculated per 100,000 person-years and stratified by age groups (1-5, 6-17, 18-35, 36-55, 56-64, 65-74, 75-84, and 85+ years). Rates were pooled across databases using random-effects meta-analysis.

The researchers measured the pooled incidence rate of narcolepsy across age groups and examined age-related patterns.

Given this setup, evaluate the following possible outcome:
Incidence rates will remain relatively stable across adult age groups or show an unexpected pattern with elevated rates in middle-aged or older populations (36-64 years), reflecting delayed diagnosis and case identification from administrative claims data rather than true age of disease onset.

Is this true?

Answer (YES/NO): NO